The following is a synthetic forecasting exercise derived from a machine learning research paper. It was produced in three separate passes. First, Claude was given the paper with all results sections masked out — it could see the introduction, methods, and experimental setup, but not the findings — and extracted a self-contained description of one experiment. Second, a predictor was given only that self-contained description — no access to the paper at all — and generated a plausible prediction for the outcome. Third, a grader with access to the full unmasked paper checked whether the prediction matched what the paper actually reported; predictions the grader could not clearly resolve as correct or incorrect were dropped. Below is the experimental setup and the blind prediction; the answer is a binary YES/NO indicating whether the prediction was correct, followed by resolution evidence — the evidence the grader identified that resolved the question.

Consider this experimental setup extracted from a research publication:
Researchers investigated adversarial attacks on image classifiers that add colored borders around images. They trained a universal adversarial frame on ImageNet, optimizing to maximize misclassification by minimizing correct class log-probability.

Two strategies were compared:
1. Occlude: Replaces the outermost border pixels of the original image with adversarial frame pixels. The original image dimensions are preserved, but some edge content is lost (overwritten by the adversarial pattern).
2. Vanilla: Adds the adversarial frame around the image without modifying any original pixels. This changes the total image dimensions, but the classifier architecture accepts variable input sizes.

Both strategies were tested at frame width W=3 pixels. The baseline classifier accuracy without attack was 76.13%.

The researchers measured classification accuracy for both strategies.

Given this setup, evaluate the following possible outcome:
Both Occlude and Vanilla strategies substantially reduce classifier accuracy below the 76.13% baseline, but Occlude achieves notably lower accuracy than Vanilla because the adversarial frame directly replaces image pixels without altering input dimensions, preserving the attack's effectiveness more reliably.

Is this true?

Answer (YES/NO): NO